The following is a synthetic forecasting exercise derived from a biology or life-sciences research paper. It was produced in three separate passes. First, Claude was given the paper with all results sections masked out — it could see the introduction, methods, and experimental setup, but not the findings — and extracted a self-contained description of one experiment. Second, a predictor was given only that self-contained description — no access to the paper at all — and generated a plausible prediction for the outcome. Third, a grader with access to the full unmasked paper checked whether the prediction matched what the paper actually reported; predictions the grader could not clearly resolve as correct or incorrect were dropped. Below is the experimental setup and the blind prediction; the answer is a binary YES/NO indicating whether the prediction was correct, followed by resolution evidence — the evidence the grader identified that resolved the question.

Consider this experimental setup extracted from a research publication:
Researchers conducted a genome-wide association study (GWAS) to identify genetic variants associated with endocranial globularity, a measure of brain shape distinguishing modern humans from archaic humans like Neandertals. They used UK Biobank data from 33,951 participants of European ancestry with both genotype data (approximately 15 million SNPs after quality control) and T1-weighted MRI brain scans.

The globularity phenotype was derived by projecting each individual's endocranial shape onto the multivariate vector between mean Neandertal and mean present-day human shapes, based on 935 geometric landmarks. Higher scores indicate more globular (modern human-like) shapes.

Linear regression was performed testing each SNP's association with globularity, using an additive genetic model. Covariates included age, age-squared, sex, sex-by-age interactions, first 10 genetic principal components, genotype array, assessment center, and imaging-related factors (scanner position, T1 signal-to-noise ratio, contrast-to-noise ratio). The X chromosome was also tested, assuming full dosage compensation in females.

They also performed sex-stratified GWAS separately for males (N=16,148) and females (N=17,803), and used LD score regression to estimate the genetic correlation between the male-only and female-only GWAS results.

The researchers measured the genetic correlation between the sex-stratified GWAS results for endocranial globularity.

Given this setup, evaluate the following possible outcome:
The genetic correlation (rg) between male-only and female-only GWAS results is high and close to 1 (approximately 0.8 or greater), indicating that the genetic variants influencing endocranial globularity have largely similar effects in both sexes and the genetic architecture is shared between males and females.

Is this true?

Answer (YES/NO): YES